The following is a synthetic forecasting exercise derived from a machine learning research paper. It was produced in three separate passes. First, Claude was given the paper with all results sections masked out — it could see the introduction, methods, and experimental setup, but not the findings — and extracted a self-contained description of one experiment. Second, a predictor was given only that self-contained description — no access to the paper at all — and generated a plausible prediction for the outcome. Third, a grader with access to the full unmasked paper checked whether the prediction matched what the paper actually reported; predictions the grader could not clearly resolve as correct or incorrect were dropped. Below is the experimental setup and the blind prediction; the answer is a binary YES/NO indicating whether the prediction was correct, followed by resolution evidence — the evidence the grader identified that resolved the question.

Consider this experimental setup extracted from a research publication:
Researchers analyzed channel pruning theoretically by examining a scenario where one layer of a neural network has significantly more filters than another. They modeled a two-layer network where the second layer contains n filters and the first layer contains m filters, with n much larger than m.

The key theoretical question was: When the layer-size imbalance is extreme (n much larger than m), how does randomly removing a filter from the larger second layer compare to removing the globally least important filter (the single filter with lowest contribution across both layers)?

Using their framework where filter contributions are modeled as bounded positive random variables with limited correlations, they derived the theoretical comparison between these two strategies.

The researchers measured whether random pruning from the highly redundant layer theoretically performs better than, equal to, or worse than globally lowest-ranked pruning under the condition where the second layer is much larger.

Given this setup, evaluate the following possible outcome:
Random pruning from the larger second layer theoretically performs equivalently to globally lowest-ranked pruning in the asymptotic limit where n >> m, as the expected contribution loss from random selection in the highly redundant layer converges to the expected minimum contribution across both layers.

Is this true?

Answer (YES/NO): NO